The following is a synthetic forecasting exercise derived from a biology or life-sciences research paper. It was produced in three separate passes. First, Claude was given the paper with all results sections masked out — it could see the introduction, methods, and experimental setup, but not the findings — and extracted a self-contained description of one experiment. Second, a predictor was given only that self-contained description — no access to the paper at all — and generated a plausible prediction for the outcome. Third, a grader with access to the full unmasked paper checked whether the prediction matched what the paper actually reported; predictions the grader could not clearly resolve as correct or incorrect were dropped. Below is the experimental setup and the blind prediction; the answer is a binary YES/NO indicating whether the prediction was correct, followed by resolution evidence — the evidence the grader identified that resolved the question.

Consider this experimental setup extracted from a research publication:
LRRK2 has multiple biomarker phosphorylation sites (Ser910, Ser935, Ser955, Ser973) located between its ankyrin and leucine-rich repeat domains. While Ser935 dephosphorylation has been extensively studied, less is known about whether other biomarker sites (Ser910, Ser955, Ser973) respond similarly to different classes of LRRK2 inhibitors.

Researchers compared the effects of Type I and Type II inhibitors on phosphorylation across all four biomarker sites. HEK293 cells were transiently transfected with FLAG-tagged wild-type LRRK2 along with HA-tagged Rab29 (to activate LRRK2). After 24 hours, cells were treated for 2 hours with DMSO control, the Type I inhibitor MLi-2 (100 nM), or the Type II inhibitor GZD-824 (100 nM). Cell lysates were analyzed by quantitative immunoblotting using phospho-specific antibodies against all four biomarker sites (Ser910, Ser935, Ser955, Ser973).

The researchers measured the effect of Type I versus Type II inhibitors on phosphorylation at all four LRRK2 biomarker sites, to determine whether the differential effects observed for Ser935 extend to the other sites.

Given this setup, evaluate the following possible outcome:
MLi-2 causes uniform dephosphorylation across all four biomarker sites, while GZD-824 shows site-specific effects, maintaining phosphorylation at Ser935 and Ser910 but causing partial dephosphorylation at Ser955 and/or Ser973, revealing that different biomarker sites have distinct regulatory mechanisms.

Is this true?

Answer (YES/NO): NO